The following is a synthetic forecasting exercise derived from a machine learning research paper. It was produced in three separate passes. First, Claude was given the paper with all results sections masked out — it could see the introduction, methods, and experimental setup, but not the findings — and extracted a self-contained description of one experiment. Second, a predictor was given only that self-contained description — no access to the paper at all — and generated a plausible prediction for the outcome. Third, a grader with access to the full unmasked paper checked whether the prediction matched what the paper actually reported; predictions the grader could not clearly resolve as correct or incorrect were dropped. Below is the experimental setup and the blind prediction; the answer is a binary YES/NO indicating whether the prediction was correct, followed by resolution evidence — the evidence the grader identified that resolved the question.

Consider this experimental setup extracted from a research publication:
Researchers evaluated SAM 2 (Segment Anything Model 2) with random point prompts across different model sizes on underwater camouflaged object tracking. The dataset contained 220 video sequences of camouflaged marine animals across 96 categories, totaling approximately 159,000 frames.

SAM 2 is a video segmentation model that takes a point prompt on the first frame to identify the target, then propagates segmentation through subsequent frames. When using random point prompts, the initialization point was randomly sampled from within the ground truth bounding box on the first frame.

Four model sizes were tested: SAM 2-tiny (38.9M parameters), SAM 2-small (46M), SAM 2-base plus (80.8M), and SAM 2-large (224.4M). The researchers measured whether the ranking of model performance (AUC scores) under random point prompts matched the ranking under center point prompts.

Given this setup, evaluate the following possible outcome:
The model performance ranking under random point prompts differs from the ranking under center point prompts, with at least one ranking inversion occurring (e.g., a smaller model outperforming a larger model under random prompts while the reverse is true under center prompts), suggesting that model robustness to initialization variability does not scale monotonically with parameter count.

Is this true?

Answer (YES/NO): NO